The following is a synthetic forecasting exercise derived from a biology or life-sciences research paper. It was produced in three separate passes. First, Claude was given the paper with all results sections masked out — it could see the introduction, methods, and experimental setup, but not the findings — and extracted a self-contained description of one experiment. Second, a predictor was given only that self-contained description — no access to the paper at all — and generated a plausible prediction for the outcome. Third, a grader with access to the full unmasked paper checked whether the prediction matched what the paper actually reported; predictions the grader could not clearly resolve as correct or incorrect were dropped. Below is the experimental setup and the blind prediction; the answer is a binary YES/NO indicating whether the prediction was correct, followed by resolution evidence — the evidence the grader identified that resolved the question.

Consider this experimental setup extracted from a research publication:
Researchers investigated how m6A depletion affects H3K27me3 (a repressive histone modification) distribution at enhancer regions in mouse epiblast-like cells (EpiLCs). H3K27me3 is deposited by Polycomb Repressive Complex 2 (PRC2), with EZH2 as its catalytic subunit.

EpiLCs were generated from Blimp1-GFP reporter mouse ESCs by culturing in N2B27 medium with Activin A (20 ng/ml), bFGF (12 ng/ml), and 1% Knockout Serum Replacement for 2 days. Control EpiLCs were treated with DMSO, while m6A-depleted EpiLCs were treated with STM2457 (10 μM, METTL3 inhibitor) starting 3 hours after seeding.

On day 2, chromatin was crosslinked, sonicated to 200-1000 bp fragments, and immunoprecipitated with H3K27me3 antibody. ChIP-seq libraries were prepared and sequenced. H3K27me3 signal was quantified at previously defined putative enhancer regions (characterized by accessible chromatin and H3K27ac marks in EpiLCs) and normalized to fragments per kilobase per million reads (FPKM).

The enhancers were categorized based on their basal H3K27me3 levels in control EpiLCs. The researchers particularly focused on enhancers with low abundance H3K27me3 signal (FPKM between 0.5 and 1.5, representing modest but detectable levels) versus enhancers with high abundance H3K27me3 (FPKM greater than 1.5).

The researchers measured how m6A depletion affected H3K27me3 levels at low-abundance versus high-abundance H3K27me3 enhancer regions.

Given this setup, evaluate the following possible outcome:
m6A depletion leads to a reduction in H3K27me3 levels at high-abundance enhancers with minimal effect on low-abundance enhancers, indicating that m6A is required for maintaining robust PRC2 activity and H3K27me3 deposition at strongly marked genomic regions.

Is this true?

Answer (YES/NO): NO